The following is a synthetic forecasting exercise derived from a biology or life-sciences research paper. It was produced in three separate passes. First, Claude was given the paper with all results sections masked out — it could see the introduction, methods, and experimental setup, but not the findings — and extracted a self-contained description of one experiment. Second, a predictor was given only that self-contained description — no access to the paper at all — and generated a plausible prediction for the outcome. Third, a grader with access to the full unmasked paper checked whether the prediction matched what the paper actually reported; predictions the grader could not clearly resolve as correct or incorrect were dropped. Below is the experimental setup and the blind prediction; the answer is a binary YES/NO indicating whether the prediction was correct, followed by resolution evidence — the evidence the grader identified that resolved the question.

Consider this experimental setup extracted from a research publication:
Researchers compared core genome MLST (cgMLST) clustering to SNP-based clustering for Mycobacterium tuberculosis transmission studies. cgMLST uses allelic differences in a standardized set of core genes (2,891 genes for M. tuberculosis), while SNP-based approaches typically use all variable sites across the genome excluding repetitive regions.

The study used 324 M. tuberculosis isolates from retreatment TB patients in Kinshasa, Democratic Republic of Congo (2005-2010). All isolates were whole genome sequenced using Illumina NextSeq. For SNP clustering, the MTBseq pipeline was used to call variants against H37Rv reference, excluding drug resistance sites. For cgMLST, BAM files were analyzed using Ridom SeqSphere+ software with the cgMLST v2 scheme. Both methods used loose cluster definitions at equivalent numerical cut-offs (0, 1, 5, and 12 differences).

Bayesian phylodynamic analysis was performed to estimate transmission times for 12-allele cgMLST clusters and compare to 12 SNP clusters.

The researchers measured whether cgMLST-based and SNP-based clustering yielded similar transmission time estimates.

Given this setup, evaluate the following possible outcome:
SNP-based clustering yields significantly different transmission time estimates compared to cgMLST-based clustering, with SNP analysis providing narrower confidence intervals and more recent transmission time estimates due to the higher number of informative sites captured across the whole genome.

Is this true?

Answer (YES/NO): NO